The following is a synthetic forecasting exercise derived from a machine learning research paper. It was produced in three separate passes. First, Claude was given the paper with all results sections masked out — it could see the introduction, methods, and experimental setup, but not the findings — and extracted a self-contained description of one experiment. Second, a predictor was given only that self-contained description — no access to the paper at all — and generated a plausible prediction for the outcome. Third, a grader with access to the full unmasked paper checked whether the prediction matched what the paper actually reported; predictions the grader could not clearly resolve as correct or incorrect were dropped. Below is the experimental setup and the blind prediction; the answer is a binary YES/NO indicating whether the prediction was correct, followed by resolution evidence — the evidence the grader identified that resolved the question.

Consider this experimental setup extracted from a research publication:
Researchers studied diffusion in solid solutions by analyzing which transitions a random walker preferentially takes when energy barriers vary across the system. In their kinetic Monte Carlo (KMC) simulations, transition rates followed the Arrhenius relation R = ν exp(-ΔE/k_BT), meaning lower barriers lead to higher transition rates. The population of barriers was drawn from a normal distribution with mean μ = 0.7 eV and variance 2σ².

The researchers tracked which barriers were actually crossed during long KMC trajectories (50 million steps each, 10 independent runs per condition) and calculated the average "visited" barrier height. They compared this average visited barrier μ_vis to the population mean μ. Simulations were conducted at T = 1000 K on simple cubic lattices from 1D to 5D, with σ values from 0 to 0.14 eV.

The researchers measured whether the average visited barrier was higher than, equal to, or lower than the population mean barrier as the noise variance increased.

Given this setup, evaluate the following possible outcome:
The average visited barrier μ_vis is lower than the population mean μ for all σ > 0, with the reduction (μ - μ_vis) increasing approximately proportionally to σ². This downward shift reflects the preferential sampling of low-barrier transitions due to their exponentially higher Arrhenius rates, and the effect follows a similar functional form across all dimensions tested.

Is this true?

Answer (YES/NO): NO